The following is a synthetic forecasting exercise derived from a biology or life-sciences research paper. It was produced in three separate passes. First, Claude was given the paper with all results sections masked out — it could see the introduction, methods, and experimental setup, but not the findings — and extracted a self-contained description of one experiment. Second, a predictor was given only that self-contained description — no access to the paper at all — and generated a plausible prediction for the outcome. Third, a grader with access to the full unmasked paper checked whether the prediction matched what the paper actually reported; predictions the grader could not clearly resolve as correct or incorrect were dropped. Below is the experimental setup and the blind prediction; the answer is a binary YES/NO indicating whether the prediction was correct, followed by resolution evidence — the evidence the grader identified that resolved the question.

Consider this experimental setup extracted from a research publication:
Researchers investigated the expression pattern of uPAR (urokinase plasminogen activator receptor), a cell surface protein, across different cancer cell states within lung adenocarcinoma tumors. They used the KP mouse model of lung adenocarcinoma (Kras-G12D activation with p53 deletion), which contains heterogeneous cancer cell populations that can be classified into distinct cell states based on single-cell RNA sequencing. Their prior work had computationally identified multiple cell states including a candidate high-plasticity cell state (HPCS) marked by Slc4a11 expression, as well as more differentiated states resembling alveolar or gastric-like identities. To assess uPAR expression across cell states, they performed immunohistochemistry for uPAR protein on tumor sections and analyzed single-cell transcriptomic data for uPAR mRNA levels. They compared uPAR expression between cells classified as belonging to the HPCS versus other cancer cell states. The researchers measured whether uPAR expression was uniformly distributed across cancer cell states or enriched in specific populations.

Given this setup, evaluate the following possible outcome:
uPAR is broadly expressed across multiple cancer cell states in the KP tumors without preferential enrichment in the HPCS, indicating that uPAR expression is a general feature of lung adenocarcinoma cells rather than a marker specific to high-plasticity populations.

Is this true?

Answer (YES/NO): NO